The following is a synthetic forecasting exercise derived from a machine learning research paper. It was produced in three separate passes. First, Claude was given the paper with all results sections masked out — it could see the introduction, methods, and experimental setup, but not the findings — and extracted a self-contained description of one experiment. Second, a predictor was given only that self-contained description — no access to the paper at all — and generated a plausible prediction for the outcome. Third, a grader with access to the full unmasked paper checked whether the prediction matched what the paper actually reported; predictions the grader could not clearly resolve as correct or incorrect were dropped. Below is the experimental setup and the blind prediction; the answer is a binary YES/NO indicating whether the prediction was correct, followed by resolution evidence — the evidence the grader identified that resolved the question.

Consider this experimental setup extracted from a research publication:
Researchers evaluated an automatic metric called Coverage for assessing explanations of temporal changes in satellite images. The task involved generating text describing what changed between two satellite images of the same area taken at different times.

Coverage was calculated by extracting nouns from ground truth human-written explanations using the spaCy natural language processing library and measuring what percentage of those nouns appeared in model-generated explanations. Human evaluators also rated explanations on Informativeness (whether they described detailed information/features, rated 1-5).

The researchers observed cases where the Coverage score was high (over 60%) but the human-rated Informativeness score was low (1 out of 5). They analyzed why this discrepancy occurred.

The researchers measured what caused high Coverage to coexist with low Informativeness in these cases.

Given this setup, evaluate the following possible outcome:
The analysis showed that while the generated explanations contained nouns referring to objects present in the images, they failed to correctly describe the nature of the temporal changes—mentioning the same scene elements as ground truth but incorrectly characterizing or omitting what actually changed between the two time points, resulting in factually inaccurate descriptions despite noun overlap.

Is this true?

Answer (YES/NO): NO